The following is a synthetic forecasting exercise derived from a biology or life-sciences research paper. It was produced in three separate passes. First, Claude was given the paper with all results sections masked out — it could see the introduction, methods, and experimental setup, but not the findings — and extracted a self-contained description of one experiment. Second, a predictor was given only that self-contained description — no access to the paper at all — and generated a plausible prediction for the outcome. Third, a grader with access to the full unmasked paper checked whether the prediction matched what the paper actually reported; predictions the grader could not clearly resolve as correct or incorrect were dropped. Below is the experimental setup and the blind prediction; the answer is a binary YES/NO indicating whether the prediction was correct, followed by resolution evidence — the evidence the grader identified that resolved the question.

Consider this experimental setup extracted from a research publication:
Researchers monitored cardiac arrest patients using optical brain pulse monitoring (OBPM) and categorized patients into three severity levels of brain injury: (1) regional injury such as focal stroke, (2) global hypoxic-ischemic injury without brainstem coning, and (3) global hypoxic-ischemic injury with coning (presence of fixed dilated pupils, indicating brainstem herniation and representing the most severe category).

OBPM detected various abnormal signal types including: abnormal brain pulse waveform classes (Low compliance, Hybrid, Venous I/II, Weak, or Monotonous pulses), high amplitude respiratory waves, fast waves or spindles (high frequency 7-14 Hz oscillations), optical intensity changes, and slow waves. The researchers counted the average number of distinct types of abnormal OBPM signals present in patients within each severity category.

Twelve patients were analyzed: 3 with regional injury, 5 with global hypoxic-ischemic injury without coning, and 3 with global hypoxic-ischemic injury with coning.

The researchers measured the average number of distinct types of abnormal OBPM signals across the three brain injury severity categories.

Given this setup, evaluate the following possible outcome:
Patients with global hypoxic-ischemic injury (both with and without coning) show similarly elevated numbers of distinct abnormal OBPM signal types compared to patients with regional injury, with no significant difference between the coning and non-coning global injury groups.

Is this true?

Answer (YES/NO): NO